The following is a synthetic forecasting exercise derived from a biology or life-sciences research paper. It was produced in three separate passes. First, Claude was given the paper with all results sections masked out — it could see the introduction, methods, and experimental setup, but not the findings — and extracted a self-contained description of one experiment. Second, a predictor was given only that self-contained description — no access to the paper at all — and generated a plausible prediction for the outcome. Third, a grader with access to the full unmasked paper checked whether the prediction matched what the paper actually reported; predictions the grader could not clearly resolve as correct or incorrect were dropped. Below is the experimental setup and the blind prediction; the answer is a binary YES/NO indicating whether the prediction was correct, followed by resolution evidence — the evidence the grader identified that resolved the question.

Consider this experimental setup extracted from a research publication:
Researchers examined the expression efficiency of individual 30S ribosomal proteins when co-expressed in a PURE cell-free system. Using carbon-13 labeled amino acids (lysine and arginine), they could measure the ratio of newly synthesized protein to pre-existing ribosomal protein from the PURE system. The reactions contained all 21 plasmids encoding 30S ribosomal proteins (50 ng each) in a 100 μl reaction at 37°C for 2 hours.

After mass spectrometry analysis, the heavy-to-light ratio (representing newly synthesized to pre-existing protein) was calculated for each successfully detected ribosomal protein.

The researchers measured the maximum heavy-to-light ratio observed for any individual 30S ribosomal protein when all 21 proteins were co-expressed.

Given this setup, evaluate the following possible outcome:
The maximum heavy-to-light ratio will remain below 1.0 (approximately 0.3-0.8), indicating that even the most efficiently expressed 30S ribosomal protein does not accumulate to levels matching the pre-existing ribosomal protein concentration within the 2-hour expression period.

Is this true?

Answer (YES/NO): NO